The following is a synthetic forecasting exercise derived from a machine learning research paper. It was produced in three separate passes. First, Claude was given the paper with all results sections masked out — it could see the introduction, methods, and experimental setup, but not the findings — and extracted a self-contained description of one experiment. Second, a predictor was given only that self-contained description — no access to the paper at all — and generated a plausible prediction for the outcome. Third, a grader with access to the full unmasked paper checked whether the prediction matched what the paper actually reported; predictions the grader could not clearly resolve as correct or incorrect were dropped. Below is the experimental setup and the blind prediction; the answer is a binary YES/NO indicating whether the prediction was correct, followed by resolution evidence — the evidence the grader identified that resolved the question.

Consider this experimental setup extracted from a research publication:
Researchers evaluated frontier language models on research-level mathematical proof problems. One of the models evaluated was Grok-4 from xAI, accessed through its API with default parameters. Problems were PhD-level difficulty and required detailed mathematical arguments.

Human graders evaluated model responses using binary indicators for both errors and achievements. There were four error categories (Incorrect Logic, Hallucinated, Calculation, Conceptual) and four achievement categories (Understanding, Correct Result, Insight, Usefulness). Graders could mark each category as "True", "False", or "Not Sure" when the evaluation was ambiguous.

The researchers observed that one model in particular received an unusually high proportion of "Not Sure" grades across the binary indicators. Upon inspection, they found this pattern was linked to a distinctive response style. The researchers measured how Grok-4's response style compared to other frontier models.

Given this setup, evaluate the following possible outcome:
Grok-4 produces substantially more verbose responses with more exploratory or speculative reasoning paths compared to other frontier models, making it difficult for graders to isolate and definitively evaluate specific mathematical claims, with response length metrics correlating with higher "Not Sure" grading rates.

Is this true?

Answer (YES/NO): NO